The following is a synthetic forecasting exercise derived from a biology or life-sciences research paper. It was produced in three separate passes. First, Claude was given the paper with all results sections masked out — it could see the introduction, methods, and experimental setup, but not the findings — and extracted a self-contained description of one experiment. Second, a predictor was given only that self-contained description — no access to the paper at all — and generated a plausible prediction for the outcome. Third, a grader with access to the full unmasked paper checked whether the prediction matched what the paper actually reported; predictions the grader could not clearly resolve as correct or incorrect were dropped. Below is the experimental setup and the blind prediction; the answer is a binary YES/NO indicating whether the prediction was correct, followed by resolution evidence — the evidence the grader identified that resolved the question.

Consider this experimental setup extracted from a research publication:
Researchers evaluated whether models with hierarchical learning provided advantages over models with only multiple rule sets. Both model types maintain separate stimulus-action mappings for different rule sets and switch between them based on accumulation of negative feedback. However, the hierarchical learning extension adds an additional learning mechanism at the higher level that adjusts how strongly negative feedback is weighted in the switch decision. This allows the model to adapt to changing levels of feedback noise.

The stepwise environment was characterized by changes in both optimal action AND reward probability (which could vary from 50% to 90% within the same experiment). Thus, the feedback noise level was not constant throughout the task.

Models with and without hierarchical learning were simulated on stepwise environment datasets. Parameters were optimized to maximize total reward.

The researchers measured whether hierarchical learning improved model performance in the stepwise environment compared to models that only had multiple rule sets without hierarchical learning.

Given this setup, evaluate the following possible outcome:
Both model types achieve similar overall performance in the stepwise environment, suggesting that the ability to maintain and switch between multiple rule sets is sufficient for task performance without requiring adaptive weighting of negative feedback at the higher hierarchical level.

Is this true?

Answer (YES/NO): YES